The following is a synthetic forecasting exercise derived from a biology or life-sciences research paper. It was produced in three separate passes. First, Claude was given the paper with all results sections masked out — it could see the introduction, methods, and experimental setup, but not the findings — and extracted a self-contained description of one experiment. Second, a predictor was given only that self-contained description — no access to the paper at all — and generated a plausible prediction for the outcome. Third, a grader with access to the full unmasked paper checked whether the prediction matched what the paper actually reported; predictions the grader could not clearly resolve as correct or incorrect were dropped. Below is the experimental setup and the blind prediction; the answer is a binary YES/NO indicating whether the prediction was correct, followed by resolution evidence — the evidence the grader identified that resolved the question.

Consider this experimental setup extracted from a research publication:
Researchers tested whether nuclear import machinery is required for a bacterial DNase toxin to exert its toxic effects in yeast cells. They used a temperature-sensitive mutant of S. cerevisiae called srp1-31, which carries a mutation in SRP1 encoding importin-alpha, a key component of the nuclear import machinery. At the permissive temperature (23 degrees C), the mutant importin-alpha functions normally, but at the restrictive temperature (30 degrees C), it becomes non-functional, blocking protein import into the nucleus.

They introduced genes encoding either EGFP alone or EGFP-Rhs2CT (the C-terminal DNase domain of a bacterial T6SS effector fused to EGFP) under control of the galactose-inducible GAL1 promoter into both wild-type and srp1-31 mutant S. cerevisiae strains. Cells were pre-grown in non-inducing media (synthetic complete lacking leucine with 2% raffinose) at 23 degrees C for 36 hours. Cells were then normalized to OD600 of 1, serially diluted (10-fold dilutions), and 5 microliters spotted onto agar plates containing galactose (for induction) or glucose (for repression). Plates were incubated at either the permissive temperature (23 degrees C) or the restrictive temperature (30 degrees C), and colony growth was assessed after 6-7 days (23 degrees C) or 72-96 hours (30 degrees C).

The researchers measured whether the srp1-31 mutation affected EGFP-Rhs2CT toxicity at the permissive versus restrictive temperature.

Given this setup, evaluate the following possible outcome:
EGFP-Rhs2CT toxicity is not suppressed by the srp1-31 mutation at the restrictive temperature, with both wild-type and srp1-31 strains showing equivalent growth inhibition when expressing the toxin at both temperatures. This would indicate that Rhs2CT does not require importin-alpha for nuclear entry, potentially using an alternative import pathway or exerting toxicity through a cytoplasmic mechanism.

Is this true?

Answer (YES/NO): NO